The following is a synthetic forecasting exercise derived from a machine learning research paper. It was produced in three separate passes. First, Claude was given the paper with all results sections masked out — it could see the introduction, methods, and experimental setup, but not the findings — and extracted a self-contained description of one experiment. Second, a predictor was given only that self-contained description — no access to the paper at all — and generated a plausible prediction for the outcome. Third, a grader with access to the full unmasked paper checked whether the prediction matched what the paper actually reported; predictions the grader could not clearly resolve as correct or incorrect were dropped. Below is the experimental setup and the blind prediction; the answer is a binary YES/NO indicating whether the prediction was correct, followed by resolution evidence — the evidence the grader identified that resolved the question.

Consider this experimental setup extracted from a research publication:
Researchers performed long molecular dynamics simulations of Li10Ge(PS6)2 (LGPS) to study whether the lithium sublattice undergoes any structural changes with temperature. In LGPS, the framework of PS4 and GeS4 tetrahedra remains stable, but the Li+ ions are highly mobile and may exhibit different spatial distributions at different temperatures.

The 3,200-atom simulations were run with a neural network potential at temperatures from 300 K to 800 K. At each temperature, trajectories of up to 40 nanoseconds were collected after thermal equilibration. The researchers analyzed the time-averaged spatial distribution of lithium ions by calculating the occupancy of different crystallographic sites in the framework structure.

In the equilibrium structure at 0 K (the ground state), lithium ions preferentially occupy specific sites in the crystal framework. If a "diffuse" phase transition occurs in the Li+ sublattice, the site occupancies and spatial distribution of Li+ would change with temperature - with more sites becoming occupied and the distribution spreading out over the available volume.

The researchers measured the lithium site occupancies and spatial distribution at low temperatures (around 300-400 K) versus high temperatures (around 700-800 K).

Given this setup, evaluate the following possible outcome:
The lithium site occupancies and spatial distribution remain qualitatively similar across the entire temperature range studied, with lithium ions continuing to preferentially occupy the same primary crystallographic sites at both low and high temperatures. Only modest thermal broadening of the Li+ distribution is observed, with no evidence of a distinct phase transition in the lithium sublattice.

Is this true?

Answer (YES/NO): NO